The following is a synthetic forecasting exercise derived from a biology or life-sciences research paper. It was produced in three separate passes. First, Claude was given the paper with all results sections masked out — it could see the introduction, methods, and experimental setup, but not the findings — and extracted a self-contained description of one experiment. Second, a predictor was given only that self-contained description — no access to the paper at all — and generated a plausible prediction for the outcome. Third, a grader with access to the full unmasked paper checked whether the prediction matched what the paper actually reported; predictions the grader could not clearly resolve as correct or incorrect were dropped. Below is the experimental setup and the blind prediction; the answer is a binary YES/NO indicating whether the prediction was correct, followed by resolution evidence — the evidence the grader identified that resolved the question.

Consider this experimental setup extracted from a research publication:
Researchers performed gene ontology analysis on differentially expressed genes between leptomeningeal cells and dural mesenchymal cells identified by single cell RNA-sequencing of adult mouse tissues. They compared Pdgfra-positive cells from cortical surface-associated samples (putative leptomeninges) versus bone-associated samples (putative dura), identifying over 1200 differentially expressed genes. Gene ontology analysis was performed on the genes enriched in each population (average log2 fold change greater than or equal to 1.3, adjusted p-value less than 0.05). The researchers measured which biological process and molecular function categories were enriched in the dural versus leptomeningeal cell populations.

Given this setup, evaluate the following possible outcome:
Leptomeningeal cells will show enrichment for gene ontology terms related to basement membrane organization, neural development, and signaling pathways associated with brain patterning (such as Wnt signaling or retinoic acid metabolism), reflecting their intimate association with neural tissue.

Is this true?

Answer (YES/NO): NO